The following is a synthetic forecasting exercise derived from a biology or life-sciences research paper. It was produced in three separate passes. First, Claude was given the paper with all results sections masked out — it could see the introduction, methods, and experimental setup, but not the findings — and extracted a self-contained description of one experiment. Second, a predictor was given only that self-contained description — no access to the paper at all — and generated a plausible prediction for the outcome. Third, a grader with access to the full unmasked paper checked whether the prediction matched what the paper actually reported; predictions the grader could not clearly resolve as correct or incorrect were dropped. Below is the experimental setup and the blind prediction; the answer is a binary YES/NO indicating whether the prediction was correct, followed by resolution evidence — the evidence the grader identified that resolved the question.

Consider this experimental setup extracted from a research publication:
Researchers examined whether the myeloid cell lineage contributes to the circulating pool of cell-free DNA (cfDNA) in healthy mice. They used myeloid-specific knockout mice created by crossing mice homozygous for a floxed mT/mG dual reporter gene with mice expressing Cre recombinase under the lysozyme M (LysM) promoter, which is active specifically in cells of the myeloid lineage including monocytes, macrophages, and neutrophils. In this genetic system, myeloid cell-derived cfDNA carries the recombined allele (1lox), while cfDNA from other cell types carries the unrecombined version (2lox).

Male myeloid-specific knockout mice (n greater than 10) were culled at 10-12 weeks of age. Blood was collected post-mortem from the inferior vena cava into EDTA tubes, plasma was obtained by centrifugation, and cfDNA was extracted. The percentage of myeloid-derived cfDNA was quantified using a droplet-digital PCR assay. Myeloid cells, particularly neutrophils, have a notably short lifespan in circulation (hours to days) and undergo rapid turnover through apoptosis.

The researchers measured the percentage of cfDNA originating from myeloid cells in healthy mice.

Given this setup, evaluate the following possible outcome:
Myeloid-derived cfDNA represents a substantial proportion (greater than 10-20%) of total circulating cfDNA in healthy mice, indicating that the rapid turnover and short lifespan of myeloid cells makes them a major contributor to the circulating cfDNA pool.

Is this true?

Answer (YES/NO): YES